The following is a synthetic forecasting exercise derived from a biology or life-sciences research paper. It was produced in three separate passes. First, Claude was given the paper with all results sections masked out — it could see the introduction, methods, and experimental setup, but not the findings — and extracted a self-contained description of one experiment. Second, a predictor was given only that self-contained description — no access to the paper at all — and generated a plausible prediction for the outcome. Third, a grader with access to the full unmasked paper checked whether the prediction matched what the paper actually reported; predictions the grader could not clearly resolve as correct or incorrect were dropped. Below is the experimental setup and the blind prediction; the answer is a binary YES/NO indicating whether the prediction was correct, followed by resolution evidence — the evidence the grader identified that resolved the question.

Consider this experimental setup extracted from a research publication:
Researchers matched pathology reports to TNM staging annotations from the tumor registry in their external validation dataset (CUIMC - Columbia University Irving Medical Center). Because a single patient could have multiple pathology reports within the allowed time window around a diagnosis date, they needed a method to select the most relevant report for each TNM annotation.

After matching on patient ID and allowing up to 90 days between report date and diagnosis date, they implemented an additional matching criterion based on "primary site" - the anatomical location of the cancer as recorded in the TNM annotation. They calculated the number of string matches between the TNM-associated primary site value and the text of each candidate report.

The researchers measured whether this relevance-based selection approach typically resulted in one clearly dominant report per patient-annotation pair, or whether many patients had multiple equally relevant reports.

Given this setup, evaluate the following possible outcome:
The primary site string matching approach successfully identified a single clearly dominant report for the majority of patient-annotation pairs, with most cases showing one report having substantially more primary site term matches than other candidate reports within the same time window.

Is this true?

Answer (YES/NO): YES